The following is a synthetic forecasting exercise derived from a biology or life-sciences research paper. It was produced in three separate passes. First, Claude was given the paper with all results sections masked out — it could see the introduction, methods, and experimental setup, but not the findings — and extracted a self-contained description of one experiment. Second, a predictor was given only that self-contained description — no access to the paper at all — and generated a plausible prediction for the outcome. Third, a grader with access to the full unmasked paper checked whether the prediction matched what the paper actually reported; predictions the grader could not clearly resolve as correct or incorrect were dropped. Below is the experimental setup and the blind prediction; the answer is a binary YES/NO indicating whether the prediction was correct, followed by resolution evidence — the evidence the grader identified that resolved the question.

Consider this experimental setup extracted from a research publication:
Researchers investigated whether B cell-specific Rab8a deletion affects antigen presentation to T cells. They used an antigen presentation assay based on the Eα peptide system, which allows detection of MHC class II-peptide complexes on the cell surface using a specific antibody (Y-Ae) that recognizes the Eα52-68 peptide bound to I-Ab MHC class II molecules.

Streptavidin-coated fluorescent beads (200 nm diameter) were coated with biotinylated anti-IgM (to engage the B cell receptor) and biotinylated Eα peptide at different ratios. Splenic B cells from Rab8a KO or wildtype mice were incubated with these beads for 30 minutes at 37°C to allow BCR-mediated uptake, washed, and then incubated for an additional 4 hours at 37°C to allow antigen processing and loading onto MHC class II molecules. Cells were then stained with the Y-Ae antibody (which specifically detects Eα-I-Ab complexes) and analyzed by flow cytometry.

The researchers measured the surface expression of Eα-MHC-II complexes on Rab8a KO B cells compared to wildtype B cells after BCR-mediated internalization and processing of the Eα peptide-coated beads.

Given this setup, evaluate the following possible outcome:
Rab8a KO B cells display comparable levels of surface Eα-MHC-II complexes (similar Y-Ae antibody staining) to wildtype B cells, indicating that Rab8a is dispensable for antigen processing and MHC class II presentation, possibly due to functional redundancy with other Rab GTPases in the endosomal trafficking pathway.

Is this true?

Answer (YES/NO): YES